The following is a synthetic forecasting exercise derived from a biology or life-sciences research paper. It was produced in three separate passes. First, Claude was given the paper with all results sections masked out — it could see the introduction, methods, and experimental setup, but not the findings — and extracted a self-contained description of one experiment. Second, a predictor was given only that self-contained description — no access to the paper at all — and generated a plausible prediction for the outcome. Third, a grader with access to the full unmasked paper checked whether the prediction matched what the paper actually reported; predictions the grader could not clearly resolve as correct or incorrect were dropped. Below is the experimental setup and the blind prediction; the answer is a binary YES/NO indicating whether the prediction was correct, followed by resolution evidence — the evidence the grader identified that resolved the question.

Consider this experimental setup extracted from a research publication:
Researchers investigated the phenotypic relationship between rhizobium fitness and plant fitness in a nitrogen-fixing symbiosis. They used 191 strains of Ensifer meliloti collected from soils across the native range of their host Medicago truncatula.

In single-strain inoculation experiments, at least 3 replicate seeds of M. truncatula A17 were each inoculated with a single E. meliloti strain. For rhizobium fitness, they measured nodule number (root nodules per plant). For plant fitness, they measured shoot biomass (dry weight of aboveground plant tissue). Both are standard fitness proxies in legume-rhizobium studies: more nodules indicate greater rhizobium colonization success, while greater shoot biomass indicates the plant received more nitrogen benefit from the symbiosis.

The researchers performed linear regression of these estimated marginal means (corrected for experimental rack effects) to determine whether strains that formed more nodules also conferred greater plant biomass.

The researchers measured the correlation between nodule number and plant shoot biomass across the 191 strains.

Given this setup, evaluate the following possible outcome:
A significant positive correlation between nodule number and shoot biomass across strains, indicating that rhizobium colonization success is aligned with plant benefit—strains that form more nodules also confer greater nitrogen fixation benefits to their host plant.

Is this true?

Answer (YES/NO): NO